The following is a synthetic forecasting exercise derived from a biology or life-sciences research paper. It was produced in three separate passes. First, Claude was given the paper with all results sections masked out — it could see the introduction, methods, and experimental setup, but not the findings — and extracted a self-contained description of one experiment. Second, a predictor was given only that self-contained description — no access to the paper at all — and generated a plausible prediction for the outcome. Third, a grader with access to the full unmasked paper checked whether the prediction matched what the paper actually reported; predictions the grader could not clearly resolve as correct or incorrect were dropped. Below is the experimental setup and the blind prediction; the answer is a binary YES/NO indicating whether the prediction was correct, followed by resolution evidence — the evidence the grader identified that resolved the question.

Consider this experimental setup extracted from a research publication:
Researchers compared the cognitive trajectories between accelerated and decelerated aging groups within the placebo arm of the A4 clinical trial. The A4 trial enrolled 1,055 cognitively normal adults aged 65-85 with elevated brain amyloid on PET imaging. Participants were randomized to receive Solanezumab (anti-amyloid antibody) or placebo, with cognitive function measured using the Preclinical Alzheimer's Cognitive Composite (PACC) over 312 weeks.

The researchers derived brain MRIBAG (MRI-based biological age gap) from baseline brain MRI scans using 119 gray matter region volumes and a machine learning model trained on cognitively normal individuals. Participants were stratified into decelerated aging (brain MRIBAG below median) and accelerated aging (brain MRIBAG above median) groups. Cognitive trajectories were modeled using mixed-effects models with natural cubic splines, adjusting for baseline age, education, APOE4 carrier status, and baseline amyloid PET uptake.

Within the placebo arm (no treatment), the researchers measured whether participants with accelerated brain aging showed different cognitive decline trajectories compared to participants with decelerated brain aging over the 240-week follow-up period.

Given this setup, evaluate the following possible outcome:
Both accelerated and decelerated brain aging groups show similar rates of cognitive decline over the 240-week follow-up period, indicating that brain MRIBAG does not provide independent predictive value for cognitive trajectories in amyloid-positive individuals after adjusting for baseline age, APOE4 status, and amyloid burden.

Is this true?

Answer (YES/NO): NO